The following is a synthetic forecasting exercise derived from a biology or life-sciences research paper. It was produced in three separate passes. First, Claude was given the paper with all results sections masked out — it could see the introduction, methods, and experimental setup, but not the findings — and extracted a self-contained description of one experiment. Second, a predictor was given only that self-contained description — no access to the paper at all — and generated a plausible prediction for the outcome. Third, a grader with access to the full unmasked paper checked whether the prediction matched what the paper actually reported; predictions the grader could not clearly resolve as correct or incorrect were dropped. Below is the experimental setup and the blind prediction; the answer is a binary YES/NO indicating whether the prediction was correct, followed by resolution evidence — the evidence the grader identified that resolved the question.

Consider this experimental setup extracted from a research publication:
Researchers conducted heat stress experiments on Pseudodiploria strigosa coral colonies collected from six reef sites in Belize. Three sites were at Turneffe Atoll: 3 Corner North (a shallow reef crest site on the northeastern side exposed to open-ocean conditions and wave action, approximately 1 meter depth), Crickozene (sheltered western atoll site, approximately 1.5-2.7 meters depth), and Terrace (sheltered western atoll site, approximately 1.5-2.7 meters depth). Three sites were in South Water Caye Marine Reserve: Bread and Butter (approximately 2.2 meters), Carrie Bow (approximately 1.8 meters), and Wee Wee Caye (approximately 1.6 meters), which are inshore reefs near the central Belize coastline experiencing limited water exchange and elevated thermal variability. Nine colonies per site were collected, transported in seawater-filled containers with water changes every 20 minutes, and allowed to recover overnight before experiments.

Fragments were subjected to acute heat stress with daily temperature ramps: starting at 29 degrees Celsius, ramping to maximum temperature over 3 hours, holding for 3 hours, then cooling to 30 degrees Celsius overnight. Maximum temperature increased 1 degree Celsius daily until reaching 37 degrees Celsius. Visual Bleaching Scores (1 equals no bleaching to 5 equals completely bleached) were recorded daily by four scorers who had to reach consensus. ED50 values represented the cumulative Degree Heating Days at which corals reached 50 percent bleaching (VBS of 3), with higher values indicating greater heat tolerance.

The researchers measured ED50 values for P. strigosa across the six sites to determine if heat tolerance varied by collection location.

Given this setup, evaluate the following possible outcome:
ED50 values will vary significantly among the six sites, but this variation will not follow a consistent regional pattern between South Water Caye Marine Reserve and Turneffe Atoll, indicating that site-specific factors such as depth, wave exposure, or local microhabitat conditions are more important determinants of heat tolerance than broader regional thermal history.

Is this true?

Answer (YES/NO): YES